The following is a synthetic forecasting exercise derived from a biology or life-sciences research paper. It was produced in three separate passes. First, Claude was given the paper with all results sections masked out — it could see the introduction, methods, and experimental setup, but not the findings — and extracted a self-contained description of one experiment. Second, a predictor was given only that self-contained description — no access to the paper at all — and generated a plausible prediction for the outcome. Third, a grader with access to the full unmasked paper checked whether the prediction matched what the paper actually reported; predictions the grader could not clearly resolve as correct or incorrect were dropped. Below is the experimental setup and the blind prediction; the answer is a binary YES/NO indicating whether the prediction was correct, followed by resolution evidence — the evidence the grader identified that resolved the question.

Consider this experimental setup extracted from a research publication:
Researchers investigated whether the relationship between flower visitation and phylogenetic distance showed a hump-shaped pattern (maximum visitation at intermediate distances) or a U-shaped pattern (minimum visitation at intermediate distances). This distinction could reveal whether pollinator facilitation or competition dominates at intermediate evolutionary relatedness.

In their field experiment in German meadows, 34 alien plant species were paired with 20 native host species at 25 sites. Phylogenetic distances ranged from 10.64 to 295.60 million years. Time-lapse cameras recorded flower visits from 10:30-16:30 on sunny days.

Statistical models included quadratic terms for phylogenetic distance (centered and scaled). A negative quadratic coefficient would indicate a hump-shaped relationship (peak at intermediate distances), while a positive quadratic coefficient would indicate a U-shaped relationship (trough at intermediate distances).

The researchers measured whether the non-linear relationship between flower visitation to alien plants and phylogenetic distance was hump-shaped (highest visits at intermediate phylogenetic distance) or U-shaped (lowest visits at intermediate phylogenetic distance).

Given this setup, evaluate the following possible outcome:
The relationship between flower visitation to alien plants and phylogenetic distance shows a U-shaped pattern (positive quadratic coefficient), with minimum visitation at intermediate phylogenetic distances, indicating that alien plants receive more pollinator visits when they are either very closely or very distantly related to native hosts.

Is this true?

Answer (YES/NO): YES